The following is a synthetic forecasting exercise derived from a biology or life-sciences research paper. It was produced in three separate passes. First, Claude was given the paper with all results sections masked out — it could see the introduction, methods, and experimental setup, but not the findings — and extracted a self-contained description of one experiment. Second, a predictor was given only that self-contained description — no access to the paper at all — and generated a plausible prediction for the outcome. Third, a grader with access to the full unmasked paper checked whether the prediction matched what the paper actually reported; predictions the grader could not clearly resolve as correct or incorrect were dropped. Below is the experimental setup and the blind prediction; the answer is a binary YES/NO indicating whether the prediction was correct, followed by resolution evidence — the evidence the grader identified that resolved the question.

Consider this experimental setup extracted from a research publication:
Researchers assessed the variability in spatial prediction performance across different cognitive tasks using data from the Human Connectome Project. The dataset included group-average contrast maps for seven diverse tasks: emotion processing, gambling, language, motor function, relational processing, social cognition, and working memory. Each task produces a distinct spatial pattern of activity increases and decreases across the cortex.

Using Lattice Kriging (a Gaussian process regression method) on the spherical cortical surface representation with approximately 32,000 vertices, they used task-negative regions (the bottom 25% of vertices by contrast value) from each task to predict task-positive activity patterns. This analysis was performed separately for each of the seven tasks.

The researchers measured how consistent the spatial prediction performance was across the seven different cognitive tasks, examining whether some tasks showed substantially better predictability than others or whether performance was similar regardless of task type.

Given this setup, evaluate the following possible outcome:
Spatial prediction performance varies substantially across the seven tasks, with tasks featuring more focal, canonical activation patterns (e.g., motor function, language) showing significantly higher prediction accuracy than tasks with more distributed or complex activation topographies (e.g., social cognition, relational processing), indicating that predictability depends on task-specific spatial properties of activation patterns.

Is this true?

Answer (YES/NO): NO